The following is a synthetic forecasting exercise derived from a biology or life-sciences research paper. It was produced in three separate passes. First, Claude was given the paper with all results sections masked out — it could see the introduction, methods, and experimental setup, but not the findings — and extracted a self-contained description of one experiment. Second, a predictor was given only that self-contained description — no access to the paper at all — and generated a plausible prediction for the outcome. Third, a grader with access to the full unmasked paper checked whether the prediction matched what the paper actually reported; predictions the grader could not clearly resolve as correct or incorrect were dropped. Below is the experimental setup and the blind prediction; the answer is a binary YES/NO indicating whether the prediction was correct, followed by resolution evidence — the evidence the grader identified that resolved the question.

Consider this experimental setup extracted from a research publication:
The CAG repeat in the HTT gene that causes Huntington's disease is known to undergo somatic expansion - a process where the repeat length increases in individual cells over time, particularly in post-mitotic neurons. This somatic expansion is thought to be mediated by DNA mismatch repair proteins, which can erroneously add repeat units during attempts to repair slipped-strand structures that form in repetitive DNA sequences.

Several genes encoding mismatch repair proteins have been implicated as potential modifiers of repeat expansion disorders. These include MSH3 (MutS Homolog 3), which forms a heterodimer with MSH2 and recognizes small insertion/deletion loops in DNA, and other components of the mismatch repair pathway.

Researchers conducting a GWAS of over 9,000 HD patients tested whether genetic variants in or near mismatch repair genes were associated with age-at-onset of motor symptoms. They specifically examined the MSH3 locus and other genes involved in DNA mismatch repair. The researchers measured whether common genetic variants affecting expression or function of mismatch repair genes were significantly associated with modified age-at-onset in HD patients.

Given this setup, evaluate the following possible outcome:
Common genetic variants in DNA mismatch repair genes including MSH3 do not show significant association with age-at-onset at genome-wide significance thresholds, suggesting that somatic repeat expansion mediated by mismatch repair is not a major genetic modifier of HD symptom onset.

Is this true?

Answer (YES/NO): NO